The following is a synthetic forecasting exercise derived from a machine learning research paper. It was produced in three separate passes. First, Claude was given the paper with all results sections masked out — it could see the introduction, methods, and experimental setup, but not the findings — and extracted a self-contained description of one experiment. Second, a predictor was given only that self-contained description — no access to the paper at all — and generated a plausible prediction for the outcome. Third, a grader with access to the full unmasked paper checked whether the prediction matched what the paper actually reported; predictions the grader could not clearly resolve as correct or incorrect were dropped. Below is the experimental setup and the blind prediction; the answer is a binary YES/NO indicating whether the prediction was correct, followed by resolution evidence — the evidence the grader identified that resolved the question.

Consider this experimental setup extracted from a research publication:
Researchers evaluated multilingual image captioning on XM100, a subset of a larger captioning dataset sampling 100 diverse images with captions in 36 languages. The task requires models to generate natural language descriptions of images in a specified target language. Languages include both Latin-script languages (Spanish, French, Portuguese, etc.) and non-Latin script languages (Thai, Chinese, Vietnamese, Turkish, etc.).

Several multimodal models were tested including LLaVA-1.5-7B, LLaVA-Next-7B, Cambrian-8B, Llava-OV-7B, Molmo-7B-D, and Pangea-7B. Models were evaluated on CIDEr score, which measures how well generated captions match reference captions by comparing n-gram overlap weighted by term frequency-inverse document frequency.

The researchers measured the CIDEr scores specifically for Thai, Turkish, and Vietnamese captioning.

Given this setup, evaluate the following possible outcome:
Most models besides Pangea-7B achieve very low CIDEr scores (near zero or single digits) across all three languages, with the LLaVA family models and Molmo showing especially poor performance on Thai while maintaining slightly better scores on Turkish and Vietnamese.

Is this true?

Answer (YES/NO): NO